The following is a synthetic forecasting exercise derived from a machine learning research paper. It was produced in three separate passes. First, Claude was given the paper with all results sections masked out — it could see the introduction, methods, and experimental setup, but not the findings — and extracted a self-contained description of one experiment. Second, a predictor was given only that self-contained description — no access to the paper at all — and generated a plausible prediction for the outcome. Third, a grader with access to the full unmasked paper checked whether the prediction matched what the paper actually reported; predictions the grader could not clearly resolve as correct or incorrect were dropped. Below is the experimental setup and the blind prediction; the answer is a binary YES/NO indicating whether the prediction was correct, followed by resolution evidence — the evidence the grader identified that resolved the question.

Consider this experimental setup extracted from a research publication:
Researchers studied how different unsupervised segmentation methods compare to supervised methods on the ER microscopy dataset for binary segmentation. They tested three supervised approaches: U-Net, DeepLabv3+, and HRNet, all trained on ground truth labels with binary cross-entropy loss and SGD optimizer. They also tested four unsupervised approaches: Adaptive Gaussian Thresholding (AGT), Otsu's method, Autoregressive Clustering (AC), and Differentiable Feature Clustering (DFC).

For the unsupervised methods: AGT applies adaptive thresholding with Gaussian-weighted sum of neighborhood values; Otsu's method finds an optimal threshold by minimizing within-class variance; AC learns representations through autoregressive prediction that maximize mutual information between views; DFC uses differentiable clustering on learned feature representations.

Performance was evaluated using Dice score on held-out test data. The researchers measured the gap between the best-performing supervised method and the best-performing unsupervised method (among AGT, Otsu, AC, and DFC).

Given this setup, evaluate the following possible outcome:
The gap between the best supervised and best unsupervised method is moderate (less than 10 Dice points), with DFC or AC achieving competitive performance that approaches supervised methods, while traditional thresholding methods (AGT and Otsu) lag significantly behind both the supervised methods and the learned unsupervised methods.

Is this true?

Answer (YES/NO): NO